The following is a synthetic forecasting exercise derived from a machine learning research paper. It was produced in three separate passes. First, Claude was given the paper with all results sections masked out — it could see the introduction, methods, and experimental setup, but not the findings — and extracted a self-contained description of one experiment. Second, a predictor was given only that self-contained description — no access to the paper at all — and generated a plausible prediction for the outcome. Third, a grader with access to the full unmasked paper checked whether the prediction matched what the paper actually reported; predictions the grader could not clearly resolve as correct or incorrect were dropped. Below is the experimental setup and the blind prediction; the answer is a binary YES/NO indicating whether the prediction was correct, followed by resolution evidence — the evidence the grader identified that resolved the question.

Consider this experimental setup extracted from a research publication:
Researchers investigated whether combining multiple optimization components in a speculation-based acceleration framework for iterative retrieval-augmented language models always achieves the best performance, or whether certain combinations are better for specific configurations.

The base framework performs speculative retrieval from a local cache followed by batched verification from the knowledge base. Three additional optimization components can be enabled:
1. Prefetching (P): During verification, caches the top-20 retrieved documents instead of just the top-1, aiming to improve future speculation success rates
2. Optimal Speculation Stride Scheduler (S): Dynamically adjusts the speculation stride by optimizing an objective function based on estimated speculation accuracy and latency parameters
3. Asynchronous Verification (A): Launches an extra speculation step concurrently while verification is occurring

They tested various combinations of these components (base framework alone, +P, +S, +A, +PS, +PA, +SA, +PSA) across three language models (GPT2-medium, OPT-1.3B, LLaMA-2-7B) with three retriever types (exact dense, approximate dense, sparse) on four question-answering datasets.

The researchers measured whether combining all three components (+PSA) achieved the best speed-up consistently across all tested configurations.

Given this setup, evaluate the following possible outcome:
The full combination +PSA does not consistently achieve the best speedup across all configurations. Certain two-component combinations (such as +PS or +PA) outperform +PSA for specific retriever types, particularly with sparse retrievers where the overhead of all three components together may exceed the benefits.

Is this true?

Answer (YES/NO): NO